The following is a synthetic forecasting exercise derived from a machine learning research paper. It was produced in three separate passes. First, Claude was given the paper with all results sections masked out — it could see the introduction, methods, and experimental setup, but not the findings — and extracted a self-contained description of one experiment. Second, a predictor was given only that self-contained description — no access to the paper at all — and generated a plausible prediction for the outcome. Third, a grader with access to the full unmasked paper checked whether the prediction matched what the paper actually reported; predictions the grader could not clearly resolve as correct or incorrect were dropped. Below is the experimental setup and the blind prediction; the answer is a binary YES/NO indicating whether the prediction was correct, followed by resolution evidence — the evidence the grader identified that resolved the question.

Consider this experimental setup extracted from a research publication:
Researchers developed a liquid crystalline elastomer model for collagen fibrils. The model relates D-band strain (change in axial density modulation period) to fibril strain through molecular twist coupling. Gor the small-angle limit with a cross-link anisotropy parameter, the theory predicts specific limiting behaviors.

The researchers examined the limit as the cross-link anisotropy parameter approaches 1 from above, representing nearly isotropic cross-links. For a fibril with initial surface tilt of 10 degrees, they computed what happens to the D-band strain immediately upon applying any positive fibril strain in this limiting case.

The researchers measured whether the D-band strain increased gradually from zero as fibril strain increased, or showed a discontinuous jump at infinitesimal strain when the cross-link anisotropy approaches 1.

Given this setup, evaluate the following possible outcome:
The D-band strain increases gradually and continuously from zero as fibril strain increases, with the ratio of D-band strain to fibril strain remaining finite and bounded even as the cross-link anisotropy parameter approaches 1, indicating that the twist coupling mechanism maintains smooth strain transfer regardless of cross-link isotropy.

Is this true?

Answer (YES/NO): NO